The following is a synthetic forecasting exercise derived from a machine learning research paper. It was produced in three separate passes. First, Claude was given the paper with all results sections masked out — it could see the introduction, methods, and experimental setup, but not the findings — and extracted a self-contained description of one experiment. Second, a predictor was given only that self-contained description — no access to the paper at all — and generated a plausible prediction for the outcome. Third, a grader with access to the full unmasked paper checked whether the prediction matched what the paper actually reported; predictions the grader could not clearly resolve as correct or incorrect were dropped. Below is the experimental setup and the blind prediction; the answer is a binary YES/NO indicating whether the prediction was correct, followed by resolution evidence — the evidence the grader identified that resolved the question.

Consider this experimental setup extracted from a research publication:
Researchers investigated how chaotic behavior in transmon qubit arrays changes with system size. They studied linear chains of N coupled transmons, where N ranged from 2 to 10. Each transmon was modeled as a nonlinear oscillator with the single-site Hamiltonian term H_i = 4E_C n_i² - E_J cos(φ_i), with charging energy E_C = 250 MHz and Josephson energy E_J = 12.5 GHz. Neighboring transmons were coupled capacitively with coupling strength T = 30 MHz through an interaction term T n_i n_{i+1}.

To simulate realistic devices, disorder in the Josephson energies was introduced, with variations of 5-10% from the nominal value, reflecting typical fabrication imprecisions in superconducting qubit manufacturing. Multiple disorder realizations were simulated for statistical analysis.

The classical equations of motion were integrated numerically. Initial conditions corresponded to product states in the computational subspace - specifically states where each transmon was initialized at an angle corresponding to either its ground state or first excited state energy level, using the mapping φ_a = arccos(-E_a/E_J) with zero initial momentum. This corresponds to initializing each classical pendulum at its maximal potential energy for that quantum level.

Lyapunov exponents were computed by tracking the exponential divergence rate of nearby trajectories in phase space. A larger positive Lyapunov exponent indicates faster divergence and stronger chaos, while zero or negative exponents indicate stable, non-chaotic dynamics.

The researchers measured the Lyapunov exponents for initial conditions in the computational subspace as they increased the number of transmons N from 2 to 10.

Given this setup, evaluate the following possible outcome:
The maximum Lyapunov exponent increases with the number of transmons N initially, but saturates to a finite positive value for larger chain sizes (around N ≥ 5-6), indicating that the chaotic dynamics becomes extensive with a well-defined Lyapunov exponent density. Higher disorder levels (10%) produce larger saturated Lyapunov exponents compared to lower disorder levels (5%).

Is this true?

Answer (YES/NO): NO